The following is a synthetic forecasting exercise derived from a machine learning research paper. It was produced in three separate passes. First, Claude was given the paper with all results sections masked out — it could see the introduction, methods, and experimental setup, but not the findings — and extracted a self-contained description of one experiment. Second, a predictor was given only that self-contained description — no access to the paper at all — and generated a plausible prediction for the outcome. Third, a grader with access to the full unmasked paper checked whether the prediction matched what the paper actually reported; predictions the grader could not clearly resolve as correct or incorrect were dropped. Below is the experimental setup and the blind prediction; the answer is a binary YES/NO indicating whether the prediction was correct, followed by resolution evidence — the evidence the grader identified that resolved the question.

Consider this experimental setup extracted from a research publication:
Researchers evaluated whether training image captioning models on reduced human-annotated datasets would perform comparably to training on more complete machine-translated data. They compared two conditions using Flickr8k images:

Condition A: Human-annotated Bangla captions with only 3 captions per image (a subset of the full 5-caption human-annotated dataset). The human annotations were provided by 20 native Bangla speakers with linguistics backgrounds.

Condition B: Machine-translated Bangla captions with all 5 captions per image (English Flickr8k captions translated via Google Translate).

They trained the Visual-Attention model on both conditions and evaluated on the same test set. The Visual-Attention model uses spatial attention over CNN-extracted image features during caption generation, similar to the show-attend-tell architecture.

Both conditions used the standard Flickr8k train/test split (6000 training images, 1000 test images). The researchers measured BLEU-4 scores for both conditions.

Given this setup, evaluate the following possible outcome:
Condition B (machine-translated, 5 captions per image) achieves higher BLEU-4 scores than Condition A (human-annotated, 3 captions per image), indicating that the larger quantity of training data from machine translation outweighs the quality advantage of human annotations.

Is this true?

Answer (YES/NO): YES